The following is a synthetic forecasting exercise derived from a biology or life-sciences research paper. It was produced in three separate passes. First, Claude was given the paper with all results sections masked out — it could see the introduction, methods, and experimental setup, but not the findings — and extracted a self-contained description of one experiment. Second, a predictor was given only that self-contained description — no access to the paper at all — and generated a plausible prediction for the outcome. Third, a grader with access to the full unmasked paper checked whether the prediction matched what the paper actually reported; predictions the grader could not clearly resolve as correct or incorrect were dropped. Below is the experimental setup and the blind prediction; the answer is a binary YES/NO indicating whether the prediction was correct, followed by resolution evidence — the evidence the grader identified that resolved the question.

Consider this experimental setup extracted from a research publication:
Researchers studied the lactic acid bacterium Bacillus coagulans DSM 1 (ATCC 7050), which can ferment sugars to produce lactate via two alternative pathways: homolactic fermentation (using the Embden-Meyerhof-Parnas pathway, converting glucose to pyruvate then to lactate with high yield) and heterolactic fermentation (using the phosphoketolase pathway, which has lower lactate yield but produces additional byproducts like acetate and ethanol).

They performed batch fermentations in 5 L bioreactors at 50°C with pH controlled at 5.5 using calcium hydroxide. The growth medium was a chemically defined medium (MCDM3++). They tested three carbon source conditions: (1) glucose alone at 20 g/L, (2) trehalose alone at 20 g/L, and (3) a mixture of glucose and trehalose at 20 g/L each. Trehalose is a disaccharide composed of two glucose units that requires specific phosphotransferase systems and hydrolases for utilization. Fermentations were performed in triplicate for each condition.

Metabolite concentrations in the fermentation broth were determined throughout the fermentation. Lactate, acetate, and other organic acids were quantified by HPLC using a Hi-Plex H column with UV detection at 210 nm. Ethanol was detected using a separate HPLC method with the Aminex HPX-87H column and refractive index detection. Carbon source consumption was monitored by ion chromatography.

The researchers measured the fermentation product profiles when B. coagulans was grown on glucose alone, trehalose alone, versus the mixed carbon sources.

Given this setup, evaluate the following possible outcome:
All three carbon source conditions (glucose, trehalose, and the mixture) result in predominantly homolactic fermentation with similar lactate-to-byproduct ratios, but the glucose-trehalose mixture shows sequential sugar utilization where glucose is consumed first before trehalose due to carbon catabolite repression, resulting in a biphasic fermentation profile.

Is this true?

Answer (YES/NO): NO